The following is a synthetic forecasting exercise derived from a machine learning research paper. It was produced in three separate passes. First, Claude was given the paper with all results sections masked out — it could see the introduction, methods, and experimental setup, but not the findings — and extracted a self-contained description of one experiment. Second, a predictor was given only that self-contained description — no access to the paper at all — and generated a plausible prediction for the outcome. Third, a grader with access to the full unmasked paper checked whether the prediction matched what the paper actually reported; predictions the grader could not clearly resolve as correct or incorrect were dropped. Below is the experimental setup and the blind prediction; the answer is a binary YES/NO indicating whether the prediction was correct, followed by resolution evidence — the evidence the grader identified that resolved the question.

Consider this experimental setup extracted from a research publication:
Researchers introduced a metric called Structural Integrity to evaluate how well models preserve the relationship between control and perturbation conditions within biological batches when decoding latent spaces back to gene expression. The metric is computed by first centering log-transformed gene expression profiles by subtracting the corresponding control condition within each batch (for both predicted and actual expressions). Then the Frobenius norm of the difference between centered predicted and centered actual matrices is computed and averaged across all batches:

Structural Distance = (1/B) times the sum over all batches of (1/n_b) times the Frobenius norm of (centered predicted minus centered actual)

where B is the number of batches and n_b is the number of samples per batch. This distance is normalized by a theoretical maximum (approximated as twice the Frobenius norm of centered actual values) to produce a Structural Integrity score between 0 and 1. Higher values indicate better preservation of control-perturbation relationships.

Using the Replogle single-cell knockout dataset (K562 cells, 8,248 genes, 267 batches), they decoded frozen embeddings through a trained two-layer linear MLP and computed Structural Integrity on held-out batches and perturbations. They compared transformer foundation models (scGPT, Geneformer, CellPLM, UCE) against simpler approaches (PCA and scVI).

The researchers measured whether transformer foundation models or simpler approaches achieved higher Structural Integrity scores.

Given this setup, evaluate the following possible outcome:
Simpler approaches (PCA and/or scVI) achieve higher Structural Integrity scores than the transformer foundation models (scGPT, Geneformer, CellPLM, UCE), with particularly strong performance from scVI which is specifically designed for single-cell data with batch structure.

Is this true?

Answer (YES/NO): YES